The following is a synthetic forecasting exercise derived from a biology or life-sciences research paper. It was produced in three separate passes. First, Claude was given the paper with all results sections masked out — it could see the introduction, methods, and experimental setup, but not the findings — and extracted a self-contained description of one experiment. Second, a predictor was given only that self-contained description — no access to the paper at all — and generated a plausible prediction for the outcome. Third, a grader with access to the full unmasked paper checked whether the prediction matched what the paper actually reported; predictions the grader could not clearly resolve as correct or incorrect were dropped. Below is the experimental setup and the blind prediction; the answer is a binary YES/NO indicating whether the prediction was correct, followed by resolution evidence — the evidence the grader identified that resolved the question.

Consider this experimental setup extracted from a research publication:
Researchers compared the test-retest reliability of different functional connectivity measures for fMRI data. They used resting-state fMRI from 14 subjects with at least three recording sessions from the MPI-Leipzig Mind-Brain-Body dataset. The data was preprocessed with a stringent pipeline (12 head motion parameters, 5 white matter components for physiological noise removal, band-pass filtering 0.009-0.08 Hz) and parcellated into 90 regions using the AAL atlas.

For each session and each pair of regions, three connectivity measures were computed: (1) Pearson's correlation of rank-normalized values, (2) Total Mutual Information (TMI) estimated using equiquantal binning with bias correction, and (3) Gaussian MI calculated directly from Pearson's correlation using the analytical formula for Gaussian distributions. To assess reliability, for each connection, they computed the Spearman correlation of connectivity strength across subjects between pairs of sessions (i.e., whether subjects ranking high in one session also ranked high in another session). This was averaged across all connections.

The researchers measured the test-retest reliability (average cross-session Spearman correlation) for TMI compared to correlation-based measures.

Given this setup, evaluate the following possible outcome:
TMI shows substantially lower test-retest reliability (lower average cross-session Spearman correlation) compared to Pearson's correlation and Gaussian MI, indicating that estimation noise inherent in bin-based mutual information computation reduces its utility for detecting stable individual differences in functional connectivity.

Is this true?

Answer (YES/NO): NO